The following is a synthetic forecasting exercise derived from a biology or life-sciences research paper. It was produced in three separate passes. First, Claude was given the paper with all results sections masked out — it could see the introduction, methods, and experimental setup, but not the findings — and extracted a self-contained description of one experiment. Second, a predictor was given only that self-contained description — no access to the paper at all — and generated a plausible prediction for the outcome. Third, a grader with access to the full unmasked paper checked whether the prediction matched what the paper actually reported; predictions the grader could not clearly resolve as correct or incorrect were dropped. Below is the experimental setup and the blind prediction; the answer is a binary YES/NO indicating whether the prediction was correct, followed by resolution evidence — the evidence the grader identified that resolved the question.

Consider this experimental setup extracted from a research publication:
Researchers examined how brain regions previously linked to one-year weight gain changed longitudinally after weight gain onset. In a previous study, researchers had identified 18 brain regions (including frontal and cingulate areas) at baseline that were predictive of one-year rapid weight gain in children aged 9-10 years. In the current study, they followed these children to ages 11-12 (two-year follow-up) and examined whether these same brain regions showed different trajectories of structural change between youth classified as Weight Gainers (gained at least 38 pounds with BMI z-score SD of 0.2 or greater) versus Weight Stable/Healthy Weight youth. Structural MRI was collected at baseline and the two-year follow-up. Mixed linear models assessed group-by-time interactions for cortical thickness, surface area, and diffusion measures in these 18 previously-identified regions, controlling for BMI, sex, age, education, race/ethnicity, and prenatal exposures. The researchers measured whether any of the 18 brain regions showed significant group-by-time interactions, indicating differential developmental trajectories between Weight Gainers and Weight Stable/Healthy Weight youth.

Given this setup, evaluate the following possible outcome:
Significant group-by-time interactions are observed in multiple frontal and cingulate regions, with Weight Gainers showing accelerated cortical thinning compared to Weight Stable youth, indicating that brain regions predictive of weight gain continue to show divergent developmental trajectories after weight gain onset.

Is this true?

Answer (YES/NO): NO